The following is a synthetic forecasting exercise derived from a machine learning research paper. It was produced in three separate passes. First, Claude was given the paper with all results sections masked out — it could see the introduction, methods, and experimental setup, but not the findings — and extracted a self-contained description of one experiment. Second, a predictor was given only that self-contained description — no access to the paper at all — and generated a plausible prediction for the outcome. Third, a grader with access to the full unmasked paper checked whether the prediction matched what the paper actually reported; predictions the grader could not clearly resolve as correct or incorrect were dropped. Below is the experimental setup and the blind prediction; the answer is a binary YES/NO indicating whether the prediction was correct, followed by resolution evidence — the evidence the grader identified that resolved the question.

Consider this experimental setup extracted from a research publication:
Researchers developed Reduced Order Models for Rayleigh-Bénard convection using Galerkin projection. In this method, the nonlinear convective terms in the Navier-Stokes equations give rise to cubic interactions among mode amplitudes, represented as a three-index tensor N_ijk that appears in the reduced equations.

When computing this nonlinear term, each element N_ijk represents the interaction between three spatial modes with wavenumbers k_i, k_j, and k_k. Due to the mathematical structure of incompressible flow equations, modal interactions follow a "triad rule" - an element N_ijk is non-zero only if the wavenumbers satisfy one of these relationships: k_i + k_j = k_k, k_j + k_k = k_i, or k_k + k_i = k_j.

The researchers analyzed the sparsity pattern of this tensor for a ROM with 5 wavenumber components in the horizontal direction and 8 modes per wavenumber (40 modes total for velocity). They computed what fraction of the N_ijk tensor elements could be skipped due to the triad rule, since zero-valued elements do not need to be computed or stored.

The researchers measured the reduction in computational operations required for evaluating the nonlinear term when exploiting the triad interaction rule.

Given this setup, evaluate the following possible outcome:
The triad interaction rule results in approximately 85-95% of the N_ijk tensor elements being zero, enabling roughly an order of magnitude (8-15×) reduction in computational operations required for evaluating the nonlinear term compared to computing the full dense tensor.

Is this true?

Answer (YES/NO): NO